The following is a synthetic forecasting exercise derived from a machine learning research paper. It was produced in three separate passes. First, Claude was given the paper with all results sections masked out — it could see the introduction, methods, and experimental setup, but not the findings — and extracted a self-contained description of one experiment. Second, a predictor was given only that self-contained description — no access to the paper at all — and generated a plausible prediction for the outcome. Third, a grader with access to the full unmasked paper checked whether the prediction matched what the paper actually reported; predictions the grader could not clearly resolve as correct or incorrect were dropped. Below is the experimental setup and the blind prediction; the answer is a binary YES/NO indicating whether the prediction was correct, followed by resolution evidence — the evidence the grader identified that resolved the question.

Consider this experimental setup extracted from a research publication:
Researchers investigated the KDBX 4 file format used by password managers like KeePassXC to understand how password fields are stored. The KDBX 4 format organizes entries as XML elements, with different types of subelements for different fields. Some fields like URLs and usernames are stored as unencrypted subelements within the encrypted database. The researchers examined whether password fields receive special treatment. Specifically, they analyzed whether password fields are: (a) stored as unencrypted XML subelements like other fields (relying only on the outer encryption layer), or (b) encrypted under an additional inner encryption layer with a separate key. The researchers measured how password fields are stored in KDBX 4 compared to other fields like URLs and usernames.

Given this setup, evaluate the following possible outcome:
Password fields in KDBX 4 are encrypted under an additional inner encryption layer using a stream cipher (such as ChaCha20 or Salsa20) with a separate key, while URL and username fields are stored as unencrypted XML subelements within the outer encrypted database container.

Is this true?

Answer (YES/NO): YES